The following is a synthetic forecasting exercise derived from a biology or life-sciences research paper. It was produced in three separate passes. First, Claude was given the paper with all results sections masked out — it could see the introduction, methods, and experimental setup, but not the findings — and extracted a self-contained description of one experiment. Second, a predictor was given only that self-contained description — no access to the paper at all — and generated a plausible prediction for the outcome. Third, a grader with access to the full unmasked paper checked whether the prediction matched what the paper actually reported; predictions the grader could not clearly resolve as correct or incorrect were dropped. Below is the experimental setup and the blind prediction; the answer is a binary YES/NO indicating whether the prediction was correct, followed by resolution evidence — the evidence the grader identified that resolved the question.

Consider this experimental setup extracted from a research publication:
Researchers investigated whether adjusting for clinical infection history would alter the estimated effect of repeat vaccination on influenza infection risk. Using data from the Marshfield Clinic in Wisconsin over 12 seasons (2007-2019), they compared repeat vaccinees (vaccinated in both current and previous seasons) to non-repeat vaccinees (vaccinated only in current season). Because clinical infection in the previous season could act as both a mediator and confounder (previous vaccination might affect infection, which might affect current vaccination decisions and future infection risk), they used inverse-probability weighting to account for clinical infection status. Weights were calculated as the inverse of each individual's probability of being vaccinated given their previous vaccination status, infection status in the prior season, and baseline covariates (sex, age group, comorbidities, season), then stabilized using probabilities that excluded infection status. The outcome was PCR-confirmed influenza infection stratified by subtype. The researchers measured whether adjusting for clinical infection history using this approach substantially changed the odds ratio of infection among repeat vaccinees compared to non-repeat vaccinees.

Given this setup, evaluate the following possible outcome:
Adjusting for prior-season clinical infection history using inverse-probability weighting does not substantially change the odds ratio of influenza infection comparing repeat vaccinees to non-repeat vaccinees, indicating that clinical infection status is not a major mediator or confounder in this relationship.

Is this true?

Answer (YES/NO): YES